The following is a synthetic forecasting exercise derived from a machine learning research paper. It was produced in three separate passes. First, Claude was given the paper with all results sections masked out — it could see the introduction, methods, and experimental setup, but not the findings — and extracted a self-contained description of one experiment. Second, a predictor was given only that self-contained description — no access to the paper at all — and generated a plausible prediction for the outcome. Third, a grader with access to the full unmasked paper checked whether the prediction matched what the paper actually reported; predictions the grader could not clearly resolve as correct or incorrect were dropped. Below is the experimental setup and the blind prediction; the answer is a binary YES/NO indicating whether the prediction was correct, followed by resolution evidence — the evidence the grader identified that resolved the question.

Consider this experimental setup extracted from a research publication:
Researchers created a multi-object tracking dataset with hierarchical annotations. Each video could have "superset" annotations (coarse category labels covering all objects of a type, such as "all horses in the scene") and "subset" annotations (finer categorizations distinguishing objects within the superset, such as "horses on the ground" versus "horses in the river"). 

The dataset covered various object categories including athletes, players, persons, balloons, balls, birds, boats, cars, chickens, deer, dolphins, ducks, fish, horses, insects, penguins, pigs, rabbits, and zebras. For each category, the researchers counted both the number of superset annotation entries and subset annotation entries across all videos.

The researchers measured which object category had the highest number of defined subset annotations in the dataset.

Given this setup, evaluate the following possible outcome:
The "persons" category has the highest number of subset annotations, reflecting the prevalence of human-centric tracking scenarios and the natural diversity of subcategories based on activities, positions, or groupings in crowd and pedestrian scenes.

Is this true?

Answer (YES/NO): NO